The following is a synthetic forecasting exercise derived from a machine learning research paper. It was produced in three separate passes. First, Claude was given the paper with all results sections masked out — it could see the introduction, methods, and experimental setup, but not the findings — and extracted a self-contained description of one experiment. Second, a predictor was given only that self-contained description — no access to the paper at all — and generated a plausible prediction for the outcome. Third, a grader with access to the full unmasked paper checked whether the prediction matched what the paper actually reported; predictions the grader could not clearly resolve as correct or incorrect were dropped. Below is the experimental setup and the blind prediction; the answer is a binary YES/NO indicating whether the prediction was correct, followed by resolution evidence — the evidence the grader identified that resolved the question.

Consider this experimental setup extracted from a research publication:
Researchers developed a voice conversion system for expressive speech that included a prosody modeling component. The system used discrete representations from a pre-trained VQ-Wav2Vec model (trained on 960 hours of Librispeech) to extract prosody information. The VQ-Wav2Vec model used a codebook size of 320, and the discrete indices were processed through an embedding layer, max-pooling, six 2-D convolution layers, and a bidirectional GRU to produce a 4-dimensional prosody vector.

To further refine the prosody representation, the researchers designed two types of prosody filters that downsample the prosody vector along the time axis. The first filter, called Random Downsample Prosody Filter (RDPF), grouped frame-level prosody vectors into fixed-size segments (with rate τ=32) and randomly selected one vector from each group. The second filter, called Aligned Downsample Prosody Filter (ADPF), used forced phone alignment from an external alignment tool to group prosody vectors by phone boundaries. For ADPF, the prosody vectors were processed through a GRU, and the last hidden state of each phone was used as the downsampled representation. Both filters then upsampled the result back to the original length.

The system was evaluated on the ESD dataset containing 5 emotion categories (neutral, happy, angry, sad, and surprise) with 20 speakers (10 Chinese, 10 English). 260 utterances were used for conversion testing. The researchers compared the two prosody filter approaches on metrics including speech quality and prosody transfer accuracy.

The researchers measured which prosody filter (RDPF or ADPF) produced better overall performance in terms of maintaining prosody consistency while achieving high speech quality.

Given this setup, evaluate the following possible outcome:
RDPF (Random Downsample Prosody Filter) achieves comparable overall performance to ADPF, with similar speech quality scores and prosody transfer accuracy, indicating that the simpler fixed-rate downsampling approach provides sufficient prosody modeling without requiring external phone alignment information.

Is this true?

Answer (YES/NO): NO